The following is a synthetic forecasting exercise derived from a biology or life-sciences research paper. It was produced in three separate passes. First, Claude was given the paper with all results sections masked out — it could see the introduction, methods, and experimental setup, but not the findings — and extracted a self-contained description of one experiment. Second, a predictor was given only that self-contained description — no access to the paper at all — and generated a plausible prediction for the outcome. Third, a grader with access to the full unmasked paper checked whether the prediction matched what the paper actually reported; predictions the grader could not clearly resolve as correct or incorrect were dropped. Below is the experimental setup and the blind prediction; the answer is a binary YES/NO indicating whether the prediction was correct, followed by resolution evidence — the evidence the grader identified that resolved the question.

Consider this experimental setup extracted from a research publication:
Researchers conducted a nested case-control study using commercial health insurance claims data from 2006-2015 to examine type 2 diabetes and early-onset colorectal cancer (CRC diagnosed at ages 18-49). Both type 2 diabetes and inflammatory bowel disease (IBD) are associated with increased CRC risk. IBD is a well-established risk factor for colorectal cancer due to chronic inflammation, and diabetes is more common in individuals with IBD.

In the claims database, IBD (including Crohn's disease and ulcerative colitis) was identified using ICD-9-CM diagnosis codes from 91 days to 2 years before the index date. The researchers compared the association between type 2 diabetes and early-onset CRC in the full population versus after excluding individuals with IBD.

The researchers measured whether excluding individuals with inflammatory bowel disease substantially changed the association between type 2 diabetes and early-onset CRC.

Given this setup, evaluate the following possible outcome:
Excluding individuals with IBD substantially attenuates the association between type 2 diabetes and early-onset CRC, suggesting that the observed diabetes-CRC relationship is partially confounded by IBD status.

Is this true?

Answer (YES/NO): NO